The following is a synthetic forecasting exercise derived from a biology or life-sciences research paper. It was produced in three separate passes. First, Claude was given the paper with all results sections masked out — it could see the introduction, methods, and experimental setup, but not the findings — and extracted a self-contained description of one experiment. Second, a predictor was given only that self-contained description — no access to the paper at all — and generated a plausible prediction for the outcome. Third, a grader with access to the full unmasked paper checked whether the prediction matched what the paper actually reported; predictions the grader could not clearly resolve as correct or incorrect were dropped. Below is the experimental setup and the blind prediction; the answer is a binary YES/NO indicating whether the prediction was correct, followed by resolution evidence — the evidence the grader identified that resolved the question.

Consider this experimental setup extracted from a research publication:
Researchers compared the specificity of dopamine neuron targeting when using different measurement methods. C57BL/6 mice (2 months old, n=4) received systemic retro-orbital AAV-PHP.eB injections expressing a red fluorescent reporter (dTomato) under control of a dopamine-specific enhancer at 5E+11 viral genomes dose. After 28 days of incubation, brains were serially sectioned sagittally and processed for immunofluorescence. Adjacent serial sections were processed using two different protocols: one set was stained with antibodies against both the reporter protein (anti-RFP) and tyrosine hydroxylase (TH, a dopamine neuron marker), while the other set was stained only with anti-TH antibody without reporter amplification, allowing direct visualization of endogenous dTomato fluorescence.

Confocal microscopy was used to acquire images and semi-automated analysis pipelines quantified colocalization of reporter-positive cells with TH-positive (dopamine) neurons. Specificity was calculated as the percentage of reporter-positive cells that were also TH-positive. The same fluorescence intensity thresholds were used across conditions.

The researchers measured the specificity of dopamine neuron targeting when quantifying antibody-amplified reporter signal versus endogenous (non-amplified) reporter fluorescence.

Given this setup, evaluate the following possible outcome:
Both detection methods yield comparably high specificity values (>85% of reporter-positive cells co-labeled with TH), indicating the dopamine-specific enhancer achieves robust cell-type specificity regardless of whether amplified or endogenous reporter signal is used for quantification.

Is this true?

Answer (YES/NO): NO